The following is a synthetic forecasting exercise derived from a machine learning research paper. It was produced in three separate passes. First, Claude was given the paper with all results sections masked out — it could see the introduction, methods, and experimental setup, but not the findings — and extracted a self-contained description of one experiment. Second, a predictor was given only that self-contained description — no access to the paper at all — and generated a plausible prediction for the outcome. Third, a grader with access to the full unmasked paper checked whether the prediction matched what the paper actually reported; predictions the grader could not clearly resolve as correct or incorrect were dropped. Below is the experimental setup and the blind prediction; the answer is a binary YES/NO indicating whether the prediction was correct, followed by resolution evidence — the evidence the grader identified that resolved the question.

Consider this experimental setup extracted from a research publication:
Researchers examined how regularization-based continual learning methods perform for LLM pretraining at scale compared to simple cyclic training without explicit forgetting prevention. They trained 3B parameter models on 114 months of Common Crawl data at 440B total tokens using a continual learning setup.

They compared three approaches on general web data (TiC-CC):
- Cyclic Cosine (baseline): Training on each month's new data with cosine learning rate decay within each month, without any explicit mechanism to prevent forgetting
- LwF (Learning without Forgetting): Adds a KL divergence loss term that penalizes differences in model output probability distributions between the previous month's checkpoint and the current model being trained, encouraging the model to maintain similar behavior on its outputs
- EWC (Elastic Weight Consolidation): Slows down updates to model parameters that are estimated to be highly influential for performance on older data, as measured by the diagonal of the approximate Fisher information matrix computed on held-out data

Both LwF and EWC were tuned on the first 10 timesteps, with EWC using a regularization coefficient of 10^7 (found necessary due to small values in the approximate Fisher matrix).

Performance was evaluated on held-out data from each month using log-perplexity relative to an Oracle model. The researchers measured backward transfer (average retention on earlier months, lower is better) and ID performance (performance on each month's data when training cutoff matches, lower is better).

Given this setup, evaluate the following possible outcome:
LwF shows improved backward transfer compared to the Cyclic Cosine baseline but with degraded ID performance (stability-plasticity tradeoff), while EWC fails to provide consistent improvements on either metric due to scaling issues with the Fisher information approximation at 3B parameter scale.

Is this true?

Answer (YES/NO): NO